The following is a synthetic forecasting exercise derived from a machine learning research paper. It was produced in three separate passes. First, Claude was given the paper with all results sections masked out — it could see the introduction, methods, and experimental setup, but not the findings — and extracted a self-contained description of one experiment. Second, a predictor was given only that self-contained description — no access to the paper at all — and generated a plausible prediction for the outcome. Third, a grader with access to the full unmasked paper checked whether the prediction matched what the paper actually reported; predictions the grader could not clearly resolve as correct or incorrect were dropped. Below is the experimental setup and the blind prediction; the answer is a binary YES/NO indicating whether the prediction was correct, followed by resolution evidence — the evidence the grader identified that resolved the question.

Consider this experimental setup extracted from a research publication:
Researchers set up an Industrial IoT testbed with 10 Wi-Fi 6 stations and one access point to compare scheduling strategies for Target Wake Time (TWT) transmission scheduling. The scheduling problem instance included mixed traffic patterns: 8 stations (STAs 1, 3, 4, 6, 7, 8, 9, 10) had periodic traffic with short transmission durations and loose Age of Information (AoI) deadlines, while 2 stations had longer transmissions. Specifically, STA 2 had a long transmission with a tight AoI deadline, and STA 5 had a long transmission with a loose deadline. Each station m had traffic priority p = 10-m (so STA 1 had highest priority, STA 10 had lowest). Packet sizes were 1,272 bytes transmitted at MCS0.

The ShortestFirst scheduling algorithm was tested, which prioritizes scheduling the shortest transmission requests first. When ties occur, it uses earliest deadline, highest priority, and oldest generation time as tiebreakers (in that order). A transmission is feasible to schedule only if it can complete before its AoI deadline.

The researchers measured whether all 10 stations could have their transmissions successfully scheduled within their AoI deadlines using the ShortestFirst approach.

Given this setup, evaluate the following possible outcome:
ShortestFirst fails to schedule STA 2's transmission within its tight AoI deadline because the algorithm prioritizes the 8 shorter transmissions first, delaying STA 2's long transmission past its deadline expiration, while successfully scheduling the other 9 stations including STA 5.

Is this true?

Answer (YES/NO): YES